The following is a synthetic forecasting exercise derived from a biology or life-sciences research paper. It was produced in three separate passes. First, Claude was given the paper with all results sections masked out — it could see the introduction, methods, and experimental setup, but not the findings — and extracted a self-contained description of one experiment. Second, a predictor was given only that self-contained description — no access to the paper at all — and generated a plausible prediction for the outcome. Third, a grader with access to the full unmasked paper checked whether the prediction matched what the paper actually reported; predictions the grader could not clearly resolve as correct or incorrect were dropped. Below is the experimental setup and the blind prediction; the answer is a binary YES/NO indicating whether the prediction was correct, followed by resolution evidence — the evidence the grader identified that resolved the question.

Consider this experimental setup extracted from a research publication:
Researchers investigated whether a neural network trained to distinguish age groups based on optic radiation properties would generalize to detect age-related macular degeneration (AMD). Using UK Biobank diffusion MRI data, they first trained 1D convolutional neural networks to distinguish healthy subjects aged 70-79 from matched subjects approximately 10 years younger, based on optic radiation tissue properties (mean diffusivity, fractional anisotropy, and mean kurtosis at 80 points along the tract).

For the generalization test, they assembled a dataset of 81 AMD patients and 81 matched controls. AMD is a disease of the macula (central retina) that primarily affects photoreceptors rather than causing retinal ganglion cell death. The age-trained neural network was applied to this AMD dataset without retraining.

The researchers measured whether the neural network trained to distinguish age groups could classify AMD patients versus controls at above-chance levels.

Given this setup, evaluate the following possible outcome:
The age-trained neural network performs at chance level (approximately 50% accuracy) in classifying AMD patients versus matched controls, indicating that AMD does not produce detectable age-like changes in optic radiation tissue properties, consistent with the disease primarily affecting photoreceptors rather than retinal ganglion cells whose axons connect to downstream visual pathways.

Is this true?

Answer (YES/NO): NO